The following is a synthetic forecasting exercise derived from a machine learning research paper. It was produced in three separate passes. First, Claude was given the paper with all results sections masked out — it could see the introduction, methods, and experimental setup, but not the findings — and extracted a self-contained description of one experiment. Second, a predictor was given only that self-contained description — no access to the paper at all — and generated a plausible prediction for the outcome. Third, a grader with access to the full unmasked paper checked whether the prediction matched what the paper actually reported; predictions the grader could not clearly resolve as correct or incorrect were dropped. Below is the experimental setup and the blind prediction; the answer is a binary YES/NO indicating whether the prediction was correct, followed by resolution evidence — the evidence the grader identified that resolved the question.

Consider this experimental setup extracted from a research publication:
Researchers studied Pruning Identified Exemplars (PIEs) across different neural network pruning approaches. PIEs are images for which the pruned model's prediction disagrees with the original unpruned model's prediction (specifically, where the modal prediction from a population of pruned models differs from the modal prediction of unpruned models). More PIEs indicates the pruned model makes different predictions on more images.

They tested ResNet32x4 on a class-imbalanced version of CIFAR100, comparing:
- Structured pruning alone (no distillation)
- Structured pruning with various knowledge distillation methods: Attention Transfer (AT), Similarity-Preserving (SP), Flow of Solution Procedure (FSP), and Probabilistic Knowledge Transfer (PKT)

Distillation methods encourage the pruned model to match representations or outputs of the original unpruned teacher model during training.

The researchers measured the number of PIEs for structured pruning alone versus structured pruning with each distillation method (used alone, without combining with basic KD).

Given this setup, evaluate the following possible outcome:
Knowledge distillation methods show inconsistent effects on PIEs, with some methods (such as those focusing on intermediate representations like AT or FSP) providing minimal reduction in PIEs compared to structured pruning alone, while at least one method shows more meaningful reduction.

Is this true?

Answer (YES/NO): NO